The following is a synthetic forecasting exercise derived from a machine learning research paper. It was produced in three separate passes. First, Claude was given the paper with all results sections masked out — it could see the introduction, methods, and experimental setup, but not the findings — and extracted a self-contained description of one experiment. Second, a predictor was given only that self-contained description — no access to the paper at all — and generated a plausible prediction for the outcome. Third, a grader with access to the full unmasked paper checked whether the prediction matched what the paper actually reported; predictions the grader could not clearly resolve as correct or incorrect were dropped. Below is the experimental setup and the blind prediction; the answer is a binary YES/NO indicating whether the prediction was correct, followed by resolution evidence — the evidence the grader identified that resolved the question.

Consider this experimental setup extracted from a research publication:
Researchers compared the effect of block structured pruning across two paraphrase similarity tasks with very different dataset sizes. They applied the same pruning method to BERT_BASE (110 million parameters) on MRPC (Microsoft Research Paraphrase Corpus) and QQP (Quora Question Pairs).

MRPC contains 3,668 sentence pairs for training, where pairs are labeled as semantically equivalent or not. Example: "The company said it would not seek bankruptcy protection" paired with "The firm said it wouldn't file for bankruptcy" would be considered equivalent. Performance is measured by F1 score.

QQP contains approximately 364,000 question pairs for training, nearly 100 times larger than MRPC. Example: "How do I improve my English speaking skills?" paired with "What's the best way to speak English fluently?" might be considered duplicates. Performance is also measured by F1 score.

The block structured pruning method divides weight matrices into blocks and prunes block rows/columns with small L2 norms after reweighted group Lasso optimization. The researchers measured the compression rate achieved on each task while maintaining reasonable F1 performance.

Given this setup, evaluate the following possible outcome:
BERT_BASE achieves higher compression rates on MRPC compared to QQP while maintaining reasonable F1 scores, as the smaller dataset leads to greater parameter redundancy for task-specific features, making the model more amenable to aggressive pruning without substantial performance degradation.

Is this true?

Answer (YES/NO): NO